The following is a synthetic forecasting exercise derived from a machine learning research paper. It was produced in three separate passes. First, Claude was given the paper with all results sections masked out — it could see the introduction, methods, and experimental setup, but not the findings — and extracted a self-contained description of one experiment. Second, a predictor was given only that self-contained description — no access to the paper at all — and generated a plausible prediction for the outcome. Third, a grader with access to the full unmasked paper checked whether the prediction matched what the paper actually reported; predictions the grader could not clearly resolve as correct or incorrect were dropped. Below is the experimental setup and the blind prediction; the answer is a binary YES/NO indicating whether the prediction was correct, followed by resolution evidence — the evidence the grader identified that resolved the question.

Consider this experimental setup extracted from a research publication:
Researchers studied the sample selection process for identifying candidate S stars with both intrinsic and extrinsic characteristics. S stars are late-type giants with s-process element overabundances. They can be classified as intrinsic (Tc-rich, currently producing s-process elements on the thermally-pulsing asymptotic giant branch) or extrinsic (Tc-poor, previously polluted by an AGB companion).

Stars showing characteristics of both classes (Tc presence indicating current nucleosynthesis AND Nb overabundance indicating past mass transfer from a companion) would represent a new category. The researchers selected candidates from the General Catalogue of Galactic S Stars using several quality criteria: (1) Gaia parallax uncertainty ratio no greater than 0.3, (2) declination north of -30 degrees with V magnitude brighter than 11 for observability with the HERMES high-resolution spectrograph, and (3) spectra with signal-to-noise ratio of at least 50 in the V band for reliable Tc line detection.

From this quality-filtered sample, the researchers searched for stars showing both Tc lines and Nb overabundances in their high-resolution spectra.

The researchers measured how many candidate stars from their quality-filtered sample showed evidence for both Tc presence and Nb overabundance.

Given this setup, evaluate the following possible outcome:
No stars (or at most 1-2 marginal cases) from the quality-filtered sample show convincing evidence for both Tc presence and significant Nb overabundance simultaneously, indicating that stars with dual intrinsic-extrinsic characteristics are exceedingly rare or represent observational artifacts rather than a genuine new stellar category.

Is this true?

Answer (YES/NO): NO